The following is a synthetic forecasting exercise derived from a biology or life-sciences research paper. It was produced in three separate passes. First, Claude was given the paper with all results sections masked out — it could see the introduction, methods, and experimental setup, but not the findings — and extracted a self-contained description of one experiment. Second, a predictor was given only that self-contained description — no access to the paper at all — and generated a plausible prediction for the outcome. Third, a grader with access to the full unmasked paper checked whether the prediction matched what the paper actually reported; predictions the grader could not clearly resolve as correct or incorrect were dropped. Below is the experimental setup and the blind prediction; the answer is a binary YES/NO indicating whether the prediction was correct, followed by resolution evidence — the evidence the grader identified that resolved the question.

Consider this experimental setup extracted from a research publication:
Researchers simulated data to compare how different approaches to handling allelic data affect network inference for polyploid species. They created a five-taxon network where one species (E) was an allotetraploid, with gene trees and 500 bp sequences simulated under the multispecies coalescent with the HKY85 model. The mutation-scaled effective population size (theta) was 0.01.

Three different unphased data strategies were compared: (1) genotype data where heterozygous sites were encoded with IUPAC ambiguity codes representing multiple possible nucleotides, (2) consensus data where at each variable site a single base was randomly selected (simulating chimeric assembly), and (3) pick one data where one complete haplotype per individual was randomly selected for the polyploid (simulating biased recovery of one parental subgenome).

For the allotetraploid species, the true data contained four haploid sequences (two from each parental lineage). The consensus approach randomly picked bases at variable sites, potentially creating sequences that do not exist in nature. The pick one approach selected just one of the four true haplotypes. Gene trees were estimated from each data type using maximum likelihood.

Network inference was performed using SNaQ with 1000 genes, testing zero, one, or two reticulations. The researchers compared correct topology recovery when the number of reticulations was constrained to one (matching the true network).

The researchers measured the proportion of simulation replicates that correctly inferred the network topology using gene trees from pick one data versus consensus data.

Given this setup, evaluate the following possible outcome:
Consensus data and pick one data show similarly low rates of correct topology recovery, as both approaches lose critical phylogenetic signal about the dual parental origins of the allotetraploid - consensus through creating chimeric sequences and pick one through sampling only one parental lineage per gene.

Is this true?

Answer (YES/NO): NO